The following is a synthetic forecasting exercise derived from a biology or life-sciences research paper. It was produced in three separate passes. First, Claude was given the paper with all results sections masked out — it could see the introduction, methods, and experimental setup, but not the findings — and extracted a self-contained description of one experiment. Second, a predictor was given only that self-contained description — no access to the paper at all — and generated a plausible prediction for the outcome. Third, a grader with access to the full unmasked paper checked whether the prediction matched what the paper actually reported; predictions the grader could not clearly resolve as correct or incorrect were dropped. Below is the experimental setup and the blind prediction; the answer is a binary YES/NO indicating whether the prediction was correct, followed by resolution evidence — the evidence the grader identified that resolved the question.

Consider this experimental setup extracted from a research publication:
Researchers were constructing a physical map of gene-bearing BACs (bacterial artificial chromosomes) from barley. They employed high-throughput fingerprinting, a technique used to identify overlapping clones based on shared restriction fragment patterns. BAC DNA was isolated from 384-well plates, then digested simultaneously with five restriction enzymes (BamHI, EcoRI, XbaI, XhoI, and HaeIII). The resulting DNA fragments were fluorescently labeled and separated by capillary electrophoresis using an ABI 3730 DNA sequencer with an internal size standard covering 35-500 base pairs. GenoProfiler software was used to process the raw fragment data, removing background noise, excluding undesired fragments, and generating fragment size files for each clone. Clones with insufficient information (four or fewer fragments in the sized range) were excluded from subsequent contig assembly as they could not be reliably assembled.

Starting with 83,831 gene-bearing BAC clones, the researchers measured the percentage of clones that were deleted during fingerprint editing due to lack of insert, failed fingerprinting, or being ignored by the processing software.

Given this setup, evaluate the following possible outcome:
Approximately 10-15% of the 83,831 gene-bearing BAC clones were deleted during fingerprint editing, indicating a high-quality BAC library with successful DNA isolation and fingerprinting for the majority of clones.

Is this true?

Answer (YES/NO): NO